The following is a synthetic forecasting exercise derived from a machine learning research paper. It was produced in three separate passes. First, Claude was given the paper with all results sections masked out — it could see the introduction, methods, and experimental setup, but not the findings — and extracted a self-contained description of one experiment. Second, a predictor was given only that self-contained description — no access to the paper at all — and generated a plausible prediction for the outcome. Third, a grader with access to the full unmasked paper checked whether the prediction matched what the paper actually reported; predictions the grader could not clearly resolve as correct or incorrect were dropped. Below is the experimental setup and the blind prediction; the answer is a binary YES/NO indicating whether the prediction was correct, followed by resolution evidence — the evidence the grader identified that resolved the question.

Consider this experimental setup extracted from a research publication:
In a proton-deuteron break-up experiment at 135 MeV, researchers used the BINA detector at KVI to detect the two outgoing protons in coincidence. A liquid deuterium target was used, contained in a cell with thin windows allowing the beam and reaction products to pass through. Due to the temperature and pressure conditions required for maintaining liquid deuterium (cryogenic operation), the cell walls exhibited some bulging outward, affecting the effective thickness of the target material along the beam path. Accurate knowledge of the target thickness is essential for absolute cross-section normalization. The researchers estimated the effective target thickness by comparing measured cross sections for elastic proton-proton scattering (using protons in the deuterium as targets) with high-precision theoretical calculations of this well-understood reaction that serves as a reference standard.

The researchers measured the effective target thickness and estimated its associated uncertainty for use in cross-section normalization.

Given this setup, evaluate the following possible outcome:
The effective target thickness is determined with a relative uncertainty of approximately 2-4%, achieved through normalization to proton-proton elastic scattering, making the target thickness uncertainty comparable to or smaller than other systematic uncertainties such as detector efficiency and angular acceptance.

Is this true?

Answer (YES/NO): NO